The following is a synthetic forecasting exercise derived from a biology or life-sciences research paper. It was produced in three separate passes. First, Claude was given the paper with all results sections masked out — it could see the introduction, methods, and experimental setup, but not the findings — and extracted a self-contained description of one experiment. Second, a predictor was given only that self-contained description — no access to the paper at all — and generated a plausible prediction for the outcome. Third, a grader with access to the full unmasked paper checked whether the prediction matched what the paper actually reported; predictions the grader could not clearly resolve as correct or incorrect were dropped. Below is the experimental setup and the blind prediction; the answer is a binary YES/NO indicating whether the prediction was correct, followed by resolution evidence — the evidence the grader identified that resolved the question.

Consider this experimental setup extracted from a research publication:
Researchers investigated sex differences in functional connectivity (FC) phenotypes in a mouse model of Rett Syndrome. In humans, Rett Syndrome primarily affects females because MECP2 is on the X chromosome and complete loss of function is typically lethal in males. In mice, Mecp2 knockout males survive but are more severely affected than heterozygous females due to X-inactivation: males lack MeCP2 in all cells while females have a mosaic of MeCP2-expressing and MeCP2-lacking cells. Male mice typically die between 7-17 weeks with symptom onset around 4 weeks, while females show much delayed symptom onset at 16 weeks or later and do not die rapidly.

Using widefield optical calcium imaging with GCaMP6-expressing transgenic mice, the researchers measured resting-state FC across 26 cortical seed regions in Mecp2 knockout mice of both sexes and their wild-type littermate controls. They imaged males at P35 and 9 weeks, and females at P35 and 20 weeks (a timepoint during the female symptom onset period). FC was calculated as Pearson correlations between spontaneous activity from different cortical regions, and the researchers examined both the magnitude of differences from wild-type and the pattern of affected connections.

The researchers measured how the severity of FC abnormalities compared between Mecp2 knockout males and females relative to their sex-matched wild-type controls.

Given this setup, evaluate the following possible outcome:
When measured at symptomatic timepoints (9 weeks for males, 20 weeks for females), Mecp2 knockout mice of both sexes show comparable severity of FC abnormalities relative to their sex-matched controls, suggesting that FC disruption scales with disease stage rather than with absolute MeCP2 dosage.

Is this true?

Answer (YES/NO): NO